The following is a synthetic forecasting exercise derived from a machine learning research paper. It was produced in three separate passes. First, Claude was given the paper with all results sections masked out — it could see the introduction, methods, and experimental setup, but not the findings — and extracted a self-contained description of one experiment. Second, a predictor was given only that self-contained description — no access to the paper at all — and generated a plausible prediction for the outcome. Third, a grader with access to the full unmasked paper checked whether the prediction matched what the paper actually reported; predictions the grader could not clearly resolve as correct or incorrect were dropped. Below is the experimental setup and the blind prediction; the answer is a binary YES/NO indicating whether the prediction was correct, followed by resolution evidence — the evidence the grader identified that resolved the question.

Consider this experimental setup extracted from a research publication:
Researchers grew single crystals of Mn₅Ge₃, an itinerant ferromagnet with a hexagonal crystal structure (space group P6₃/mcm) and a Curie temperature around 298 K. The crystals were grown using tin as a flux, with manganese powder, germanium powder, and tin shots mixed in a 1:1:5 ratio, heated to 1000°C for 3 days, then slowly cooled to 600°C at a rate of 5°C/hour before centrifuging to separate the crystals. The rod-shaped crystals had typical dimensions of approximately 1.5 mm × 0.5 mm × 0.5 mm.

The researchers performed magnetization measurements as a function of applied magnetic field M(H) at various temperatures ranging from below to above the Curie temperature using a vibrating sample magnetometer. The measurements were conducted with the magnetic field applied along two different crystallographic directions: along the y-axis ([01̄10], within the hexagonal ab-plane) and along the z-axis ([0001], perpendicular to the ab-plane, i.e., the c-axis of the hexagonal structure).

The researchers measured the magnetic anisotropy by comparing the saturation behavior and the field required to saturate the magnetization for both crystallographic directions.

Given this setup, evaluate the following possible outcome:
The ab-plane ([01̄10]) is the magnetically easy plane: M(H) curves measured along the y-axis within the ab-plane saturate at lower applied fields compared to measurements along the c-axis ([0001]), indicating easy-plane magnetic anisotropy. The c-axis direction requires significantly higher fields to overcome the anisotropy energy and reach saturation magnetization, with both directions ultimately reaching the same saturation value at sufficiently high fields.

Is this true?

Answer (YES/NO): NO